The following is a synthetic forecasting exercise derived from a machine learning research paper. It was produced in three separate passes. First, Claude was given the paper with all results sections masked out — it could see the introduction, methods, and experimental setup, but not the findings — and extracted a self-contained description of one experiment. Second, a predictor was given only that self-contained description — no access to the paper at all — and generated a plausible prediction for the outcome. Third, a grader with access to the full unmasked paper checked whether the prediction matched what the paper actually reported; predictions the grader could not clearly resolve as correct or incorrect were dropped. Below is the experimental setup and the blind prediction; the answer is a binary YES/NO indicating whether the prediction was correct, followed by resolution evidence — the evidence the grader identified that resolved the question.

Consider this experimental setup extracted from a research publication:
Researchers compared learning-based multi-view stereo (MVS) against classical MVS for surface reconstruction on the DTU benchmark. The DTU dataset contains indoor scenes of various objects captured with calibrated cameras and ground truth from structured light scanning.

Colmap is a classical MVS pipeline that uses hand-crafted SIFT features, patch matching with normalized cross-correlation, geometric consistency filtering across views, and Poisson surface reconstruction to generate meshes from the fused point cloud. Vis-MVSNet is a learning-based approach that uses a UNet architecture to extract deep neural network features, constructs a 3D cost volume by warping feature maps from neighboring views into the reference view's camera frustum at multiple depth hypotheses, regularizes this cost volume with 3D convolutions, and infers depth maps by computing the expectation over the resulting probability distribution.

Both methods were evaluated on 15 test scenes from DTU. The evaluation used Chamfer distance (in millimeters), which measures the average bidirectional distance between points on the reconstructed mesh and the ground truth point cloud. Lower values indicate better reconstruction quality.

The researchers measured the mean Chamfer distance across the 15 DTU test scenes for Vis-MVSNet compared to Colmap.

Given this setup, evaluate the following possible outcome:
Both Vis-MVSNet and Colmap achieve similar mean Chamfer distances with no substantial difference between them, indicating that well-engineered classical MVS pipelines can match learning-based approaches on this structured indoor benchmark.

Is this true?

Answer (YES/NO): NO